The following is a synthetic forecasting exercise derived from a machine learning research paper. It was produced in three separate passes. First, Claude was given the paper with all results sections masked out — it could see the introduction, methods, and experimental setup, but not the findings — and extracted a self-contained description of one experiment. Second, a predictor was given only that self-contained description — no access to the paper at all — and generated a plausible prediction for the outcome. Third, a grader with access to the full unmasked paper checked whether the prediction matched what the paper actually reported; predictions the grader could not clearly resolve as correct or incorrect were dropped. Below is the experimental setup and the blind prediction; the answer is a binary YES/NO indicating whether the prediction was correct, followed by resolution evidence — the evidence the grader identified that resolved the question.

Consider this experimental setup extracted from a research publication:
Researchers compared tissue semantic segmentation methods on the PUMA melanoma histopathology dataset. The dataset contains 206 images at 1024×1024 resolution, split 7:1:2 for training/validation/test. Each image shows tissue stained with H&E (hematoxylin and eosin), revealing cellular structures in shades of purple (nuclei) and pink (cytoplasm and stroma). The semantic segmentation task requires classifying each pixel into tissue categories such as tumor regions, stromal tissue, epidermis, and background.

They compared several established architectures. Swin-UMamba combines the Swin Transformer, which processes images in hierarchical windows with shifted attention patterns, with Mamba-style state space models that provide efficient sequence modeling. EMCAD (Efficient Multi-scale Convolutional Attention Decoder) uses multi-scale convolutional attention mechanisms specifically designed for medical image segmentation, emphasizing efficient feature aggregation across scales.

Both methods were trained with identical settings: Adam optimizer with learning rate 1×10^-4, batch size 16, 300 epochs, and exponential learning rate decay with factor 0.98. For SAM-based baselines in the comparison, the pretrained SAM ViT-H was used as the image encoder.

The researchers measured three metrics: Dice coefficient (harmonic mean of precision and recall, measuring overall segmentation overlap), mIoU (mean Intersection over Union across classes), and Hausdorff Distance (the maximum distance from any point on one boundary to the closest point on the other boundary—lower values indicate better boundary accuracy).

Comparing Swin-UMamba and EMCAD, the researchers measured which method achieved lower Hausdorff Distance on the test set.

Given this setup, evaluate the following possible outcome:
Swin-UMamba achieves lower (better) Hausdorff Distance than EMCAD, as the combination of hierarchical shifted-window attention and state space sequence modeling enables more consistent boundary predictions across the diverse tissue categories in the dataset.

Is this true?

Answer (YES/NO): YES